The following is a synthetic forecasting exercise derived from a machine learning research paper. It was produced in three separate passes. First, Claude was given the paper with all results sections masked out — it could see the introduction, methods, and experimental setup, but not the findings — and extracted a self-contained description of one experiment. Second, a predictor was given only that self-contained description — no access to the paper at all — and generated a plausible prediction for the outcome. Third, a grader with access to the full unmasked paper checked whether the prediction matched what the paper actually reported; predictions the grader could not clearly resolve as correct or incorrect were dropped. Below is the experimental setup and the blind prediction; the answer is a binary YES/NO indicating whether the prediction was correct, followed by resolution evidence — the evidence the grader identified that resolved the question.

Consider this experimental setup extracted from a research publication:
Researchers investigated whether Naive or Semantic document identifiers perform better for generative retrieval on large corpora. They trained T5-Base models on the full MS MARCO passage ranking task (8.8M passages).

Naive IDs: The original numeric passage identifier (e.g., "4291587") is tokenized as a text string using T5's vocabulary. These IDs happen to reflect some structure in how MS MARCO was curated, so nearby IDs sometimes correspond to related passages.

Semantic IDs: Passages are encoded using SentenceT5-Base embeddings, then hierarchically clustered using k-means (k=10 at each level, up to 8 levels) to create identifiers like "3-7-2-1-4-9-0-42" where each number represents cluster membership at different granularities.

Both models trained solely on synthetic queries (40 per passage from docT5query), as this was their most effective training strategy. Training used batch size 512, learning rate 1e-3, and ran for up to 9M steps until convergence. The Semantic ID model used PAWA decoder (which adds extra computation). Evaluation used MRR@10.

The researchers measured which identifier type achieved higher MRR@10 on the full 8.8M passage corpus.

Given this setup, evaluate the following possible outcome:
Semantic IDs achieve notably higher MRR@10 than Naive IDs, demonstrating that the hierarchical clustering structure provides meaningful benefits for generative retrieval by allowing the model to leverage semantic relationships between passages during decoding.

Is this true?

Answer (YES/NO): NO